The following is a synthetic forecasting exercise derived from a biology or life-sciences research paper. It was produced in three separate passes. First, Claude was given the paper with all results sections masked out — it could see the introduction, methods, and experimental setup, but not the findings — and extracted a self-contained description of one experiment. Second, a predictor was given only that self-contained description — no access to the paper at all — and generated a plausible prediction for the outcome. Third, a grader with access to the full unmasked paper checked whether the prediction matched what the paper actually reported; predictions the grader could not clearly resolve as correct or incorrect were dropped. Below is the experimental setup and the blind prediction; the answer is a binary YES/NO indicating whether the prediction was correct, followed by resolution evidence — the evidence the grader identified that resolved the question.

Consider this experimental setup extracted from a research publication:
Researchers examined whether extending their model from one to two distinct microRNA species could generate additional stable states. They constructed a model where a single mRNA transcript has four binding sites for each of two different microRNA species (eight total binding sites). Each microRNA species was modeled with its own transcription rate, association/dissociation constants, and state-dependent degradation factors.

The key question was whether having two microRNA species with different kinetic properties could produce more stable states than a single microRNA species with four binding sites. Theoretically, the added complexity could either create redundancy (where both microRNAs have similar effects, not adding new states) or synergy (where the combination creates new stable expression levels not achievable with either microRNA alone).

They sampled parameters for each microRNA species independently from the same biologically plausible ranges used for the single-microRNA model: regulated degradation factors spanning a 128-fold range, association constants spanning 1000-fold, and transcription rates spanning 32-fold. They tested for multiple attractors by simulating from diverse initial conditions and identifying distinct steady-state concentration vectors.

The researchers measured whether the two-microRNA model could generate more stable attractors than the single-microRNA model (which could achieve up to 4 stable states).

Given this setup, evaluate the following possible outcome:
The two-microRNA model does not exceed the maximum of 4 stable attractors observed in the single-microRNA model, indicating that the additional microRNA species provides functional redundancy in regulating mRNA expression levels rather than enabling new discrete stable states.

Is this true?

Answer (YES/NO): NO